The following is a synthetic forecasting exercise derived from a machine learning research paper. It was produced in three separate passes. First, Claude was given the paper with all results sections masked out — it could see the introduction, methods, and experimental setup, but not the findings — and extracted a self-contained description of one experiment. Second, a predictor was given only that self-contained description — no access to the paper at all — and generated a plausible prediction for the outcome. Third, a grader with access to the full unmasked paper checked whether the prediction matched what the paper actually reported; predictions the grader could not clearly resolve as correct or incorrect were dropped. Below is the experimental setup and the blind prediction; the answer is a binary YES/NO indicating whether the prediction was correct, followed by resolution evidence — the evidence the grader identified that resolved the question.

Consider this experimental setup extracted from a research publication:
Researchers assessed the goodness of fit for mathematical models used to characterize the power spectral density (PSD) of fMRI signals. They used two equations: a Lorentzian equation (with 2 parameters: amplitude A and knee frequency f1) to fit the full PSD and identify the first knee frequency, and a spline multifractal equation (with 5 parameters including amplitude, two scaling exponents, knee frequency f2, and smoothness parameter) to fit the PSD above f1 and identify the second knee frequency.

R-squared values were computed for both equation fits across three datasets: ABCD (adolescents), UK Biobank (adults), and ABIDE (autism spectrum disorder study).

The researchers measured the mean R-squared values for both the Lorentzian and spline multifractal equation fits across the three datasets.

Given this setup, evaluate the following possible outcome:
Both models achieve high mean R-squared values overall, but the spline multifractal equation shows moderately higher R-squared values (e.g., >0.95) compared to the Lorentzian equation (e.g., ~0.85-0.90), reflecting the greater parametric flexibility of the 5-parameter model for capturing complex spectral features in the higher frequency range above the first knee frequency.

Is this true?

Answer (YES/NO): NO